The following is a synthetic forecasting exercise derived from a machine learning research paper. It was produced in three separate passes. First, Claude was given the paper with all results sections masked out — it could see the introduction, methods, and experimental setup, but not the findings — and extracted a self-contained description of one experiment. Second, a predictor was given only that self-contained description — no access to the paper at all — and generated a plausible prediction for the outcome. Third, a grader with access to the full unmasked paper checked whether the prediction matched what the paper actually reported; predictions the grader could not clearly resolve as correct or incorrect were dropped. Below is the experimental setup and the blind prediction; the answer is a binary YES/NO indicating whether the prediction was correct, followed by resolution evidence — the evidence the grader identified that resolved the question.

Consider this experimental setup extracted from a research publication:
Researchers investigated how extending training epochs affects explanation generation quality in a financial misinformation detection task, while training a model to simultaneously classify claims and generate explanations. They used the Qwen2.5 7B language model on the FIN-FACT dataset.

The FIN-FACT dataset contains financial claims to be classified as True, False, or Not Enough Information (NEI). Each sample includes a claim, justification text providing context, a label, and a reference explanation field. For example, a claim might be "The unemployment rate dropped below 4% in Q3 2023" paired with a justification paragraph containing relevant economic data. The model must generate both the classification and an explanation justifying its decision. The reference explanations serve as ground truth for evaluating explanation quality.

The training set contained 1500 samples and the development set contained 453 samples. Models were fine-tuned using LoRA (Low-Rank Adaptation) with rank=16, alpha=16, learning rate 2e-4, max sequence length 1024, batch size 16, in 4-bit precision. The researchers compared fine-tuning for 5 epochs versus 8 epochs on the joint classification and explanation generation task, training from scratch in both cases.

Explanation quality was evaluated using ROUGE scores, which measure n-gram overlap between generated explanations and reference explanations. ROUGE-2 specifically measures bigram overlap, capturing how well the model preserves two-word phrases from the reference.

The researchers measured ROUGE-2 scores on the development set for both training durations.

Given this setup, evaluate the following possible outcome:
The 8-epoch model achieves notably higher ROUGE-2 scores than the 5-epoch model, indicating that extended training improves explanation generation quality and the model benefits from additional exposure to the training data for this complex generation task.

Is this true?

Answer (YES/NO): NO